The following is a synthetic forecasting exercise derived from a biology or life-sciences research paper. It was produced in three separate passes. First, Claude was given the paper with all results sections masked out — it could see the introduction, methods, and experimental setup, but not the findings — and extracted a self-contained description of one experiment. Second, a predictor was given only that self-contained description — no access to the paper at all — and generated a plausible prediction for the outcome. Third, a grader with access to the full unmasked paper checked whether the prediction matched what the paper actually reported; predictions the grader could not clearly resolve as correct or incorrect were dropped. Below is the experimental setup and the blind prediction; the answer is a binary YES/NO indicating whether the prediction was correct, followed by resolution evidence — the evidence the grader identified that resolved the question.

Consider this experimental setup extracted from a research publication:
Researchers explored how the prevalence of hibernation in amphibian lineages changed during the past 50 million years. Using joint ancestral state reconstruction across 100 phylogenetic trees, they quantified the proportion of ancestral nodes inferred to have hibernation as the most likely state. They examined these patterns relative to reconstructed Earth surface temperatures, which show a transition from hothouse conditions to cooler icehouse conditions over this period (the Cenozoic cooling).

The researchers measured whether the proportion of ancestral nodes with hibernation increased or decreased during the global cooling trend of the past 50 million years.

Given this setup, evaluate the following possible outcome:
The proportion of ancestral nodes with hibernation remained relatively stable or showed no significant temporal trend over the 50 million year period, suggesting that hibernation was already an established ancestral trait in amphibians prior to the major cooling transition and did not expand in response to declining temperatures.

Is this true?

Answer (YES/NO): NO